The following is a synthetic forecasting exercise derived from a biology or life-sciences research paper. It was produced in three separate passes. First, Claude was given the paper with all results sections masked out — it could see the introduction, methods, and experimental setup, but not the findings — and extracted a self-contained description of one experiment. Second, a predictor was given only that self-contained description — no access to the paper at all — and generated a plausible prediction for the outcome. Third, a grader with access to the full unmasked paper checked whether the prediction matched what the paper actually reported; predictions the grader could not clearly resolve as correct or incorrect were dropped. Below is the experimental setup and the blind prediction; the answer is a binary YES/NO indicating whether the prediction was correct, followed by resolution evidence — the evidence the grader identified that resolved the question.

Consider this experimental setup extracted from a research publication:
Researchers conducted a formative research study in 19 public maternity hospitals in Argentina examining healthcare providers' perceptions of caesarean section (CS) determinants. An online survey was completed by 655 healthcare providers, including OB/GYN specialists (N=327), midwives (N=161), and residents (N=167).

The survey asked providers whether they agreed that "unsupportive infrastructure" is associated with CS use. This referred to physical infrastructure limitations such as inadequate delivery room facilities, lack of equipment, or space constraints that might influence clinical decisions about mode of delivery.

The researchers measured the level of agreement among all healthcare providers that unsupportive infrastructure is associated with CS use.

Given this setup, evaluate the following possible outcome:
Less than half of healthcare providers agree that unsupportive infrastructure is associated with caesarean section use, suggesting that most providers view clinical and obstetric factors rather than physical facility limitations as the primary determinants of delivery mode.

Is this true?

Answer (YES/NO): YES